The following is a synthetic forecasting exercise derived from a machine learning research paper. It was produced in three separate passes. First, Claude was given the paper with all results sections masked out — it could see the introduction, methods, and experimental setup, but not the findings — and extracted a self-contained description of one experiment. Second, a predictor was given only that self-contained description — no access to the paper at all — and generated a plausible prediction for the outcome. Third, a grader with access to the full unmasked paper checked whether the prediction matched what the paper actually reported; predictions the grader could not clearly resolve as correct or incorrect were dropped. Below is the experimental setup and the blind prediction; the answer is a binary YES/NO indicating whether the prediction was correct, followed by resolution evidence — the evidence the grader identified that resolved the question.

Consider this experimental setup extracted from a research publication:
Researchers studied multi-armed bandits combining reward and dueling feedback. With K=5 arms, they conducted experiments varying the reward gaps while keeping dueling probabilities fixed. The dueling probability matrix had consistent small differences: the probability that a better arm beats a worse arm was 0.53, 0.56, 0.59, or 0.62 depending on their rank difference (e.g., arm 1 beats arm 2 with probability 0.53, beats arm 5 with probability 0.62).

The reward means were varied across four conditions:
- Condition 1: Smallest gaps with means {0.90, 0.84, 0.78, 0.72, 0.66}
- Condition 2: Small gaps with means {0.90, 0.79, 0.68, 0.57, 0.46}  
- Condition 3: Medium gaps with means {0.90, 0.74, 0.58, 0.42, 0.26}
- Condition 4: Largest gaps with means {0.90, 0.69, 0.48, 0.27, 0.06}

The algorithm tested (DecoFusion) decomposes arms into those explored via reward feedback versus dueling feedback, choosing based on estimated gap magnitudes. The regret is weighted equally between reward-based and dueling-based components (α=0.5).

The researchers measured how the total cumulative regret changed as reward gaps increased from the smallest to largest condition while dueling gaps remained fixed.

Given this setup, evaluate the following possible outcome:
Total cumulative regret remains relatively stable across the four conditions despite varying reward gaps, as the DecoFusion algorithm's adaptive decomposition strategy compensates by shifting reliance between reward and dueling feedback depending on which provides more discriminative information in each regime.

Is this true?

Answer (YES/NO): NO